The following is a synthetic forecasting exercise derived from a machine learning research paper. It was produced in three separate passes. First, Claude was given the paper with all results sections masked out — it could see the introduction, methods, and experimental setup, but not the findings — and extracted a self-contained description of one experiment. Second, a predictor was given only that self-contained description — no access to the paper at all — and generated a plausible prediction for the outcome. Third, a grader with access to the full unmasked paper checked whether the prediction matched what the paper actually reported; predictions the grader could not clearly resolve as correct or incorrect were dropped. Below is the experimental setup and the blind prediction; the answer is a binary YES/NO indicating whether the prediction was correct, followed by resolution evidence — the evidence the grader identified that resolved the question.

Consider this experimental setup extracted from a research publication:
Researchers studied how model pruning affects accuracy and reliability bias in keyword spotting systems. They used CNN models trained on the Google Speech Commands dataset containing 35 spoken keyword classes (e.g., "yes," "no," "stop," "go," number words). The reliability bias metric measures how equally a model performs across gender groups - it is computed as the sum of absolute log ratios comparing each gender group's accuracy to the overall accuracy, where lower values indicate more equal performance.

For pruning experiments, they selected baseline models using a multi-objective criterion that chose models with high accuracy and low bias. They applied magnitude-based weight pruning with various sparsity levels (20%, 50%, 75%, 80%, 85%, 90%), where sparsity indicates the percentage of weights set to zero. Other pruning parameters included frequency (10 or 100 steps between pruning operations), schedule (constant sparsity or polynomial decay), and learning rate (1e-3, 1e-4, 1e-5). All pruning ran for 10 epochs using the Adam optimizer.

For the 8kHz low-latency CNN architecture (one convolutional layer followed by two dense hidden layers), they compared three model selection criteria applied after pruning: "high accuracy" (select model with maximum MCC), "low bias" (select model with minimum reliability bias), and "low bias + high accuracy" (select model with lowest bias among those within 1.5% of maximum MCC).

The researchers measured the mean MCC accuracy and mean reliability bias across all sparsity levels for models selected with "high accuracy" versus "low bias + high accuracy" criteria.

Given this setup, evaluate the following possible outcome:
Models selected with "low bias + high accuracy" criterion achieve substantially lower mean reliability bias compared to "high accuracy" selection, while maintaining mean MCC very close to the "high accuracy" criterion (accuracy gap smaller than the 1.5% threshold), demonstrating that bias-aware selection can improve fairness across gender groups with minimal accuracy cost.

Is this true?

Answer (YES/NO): YES